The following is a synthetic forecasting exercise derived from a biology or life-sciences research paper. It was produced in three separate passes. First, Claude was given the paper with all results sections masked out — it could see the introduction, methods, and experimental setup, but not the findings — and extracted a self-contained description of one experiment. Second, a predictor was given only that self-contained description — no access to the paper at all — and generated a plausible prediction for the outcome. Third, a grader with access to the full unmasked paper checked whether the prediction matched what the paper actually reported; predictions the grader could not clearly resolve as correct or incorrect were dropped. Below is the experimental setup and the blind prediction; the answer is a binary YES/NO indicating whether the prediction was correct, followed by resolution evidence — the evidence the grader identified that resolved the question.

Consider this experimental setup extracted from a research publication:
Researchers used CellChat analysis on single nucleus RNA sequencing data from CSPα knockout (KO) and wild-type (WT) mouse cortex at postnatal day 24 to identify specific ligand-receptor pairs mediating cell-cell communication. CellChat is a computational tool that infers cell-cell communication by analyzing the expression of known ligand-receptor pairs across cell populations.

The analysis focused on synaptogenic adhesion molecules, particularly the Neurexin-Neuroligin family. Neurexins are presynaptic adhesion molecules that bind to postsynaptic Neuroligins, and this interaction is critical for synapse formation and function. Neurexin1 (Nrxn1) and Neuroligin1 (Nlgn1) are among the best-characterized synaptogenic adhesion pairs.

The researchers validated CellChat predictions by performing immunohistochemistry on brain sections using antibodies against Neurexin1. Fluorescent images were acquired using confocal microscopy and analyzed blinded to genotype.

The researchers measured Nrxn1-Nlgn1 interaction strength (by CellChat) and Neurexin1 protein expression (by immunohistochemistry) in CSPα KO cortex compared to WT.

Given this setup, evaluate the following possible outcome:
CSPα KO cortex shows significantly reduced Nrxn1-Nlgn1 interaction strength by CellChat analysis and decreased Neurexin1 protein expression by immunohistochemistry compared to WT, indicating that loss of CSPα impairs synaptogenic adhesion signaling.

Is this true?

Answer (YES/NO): NO